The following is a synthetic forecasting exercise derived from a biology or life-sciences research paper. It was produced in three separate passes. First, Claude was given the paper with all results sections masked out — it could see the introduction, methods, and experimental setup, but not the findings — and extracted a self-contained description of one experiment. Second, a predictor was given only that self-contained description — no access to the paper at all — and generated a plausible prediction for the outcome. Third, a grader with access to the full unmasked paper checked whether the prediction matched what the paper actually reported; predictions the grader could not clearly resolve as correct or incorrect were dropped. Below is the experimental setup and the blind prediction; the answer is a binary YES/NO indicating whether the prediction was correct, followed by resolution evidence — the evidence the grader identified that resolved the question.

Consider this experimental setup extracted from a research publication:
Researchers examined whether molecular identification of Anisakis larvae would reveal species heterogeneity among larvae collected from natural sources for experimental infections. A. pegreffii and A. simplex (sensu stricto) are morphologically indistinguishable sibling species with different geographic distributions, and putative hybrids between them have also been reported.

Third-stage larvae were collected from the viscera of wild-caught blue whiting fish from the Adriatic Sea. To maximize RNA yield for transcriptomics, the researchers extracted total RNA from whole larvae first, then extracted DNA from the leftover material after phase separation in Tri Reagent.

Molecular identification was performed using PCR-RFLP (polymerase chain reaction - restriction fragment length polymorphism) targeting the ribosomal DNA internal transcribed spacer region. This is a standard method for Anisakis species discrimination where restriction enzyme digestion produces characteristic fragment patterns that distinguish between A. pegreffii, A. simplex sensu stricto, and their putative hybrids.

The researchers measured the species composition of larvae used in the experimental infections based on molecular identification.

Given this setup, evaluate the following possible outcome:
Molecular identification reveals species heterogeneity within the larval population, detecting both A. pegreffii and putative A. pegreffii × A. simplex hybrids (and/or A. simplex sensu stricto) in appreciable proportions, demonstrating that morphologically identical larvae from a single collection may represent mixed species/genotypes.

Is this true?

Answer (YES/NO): NO